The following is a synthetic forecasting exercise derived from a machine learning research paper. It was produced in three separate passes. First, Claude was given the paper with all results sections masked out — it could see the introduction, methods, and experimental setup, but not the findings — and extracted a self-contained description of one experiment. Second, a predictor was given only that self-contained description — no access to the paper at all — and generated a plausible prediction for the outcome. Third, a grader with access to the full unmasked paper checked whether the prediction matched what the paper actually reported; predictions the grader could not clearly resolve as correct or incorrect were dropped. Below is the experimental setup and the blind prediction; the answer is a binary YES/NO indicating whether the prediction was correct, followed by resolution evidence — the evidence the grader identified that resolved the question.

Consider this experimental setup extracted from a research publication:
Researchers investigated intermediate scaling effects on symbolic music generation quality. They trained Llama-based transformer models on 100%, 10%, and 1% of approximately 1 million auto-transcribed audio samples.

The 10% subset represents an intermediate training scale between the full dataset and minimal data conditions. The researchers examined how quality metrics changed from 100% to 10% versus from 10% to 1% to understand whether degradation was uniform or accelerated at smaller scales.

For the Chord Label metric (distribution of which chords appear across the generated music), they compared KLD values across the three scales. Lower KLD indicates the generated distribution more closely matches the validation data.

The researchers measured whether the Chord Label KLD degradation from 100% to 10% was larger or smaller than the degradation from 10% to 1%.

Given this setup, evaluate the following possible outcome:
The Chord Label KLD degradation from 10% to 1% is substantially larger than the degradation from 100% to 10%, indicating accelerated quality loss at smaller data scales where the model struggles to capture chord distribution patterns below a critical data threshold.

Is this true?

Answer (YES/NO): NO